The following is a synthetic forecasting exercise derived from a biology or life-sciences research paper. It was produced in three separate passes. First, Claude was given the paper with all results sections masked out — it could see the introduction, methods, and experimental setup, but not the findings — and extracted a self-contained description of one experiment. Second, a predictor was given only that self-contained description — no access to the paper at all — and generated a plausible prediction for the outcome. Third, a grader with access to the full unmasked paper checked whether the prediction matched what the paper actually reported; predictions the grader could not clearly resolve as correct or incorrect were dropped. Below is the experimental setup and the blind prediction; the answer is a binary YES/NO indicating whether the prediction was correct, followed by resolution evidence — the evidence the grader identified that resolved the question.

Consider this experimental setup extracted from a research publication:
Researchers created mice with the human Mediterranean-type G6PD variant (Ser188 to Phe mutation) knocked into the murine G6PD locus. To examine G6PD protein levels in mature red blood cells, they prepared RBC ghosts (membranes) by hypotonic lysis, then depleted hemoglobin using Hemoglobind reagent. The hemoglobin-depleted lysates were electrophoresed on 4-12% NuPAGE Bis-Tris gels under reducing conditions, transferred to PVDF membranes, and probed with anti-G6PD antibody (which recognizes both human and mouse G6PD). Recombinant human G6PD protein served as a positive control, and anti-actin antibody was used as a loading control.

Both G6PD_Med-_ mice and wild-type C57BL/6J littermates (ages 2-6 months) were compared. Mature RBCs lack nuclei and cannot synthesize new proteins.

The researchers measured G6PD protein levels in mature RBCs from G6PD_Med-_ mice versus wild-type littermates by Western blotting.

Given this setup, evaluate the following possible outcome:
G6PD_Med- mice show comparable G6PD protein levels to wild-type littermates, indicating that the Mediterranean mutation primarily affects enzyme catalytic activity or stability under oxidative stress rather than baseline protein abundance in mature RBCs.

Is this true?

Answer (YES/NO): NO